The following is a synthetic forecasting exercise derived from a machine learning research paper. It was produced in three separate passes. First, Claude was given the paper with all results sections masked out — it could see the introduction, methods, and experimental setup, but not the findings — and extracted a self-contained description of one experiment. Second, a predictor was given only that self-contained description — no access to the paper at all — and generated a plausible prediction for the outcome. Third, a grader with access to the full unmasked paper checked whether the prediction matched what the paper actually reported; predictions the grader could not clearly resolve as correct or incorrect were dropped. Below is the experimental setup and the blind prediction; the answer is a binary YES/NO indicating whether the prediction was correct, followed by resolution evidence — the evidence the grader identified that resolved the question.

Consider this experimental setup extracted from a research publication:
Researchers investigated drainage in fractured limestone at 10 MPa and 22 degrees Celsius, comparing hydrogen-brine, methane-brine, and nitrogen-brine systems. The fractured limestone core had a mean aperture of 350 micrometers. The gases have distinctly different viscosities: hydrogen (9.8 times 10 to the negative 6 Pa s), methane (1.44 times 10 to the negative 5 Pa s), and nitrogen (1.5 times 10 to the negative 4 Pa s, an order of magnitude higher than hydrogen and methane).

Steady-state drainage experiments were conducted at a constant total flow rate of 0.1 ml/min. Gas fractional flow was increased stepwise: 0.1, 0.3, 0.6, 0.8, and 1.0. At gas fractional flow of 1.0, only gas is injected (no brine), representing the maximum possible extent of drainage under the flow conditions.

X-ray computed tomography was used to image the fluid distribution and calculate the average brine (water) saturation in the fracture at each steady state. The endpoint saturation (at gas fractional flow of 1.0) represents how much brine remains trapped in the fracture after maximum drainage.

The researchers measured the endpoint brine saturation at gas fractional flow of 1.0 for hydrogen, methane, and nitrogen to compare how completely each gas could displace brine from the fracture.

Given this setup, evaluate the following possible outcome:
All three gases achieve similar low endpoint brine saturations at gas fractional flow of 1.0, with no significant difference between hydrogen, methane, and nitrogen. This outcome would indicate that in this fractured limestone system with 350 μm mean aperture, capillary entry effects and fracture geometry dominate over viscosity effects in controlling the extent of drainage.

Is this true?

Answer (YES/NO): YES